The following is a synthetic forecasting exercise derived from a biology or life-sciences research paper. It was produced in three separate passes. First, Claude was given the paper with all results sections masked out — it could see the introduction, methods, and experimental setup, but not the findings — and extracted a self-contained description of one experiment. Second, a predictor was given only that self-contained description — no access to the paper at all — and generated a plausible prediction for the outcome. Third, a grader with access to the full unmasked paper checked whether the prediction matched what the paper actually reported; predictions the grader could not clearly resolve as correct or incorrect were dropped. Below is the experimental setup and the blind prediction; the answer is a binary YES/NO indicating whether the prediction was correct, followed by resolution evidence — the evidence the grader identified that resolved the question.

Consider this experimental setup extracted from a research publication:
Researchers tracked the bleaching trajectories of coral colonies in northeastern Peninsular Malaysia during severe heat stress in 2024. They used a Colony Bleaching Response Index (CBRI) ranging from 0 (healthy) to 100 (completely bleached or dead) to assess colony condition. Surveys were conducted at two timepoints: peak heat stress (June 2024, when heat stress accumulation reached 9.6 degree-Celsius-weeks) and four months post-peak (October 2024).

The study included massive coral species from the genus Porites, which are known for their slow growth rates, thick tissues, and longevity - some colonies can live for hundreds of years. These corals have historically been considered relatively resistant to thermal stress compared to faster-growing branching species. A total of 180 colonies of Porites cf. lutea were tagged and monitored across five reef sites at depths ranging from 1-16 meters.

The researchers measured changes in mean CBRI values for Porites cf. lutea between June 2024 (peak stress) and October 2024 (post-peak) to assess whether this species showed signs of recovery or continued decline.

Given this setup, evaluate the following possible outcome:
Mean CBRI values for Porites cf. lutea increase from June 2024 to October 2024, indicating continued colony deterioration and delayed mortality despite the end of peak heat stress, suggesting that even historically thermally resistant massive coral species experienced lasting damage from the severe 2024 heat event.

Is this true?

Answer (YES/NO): NO